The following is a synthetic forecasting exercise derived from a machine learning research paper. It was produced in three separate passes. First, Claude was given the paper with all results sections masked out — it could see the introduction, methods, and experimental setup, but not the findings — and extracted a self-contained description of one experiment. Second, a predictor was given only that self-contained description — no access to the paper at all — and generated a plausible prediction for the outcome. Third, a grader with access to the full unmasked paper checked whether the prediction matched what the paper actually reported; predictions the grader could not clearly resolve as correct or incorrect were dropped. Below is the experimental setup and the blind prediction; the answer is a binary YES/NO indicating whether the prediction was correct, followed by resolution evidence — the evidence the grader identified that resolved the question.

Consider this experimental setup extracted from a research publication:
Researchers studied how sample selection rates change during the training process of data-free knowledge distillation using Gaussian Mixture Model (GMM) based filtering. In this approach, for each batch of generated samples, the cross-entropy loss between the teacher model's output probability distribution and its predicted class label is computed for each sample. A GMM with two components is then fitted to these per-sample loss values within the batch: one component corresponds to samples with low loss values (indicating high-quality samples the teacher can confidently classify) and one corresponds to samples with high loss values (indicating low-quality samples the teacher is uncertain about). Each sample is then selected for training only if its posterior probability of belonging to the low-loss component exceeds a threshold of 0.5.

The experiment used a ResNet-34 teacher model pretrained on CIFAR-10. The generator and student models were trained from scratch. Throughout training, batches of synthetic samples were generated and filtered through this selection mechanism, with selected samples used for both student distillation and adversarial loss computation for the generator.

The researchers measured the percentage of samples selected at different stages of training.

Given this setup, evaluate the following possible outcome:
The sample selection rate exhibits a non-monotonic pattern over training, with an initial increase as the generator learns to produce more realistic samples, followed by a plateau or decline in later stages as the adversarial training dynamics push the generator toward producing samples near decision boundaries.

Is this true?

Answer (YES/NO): NO